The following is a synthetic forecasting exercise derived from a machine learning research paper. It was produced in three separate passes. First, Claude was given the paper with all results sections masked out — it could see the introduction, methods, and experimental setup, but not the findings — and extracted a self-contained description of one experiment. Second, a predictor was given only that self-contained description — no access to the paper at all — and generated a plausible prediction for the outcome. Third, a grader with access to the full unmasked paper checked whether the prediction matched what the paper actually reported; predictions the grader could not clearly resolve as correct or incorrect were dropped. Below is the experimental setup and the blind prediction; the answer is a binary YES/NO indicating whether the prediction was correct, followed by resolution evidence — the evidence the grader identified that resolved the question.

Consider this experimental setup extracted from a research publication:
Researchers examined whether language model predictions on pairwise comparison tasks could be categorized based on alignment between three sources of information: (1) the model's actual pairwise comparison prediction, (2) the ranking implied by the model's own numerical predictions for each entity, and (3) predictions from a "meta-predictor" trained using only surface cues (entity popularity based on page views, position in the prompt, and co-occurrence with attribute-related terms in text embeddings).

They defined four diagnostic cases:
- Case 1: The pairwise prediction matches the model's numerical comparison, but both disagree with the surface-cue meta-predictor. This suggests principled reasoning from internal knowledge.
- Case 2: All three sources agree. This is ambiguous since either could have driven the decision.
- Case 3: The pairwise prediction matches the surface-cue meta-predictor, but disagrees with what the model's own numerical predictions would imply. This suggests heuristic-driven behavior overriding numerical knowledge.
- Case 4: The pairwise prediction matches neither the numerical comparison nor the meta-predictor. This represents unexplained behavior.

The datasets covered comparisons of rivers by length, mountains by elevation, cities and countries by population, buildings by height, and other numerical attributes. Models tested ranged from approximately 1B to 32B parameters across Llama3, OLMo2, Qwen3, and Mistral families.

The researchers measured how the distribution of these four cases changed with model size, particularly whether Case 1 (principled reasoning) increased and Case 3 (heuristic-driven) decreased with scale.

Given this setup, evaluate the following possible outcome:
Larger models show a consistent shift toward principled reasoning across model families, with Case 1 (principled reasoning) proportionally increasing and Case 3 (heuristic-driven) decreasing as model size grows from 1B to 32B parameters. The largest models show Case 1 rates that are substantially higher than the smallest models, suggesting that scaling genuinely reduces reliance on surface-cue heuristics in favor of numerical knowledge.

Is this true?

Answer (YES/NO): YES